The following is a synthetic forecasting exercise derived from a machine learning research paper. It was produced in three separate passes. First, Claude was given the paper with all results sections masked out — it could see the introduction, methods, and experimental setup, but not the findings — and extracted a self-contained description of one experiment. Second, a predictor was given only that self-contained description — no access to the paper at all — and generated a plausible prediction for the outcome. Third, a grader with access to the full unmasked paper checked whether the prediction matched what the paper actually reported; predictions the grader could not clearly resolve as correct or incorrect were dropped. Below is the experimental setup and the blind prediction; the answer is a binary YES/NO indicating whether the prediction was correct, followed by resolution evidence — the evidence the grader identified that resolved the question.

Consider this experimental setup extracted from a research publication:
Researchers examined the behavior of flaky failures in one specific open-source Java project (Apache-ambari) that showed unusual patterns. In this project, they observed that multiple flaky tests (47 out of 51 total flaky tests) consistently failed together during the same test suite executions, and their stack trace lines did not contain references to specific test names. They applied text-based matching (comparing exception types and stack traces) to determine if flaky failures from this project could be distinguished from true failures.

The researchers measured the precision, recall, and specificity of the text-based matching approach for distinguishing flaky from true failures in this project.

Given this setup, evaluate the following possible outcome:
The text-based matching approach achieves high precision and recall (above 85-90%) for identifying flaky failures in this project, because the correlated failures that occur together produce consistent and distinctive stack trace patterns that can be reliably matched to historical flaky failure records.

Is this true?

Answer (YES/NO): YES